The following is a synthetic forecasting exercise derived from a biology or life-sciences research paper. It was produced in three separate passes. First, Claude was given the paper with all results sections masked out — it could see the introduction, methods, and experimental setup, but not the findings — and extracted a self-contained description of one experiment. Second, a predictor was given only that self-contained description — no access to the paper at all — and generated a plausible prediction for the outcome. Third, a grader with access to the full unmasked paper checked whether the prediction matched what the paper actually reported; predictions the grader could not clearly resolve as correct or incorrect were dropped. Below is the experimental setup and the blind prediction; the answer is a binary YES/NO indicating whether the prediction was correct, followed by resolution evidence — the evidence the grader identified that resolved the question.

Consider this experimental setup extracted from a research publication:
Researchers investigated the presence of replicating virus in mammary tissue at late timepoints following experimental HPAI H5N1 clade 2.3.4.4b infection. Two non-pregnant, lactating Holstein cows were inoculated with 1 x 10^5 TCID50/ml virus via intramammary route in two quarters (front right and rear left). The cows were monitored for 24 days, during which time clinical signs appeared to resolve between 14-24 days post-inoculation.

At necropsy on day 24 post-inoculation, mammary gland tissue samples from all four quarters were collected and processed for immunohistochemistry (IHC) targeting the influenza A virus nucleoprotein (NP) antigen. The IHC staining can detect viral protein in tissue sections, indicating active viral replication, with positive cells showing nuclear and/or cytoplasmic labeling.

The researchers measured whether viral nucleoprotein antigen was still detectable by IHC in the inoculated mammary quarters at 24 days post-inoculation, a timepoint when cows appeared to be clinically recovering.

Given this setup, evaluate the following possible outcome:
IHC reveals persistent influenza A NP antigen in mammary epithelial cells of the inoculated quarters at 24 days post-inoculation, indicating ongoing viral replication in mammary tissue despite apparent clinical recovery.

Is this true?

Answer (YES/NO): YES